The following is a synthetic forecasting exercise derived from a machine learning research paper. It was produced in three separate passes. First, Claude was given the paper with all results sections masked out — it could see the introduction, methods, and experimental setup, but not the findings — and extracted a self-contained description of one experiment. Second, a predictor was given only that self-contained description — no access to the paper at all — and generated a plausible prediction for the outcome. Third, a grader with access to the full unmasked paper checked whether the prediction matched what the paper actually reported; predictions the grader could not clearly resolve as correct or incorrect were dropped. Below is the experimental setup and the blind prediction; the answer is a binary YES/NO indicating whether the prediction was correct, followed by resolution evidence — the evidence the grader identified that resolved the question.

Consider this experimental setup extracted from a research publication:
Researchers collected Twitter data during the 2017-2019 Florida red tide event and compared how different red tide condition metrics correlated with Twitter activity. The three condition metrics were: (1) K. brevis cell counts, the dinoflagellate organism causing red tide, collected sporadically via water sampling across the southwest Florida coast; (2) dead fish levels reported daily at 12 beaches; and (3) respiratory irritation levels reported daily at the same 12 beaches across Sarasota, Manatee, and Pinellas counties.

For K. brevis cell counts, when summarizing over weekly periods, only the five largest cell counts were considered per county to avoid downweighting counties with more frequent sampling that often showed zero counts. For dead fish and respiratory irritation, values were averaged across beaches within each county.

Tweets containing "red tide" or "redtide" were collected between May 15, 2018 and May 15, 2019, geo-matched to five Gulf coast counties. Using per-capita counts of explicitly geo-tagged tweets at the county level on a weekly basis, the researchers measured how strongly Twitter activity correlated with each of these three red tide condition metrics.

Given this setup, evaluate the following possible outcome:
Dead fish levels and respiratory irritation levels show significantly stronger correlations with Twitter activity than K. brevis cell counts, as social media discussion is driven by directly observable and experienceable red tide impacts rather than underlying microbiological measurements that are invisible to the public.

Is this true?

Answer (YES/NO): YES